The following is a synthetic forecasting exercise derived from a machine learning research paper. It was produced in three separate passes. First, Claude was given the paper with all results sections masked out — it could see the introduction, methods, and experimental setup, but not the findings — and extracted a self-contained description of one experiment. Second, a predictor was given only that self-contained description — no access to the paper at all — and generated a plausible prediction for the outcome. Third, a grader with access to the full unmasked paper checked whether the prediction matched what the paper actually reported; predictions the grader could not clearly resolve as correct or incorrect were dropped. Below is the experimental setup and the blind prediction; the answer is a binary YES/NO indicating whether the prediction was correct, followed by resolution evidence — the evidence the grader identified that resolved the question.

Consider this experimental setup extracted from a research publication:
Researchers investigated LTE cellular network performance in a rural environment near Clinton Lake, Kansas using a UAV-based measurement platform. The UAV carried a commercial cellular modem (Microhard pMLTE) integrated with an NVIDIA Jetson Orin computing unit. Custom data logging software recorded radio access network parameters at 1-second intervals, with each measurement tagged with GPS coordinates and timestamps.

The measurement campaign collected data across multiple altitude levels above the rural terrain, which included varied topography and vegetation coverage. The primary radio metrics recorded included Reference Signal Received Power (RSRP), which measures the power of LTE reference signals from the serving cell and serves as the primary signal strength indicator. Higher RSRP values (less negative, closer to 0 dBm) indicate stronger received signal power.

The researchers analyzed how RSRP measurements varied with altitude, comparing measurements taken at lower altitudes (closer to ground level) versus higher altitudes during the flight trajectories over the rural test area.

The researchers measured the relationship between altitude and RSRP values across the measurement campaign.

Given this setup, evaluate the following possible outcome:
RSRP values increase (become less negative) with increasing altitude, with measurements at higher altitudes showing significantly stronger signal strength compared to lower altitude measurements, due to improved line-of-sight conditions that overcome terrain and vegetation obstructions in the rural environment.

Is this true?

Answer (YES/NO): YES